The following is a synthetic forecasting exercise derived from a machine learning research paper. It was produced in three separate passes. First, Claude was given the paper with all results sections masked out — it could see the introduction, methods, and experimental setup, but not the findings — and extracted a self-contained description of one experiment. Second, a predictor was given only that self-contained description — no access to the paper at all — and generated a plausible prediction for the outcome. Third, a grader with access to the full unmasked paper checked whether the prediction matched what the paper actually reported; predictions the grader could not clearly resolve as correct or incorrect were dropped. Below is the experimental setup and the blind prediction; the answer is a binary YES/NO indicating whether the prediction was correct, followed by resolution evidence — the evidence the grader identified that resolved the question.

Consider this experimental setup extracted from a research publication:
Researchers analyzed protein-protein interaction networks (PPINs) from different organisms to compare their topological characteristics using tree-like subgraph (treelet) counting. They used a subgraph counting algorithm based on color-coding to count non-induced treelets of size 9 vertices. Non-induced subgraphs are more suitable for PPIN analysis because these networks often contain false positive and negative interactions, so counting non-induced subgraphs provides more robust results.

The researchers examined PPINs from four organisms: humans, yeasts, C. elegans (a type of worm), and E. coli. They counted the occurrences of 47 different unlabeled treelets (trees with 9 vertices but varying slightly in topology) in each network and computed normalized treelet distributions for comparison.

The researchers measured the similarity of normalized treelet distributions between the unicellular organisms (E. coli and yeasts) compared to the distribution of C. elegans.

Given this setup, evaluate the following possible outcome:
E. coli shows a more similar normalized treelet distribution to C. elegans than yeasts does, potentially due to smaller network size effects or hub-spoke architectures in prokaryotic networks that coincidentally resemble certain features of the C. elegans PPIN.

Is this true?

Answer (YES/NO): NO